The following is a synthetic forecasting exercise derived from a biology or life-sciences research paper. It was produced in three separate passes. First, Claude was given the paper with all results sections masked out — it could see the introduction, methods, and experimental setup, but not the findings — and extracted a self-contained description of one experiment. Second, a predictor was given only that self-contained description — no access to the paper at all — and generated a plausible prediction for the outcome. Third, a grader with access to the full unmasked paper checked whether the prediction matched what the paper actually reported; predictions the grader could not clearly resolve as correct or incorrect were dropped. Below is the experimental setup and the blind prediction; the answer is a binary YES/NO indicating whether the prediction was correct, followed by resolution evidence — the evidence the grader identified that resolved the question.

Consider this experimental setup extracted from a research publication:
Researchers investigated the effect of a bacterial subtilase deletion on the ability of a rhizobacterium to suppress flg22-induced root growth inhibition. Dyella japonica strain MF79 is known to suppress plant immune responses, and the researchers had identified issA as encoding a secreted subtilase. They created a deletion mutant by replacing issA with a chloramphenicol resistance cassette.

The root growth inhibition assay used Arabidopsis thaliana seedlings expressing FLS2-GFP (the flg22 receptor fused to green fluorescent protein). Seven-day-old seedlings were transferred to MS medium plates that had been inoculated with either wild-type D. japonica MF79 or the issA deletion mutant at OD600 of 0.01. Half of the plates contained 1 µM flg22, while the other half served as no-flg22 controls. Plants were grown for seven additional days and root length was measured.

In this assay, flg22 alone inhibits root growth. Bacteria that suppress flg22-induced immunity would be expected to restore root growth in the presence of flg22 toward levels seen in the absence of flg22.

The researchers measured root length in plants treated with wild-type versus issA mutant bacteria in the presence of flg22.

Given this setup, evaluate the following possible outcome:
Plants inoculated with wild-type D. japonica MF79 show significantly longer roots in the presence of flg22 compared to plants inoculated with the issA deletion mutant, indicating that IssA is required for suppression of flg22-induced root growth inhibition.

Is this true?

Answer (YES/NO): NO